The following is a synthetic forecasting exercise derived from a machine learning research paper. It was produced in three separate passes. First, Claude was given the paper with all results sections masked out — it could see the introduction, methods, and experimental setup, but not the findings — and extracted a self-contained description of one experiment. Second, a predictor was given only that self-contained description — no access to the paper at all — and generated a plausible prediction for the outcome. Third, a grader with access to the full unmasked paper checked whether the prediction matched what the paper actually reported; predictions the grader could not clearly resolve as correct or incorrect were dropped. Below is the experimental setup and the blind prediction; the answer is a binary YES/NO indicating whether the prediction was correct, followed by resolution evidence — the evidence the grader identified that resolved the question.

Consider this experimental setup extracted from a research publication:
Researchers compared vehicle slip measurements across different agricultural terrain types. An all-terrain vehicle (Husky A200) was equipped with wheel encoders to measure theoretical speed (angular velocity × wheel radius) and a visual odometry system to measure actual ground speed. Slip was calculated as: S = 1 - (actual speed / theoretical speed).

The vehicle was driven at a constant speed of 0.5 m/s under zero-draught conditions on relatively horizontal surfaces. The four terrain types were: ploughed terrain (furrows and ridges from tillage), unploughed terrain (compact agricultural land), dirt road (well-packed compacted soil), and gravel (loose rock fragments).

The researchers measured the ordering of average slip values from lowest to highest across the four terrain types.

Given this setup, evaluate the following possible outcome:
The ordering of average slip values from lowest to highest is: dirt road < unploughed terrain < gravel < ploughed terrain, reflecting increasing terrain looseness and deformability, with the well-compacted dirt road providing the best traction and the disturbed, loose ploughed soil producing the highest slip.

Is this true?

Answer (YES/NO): YES